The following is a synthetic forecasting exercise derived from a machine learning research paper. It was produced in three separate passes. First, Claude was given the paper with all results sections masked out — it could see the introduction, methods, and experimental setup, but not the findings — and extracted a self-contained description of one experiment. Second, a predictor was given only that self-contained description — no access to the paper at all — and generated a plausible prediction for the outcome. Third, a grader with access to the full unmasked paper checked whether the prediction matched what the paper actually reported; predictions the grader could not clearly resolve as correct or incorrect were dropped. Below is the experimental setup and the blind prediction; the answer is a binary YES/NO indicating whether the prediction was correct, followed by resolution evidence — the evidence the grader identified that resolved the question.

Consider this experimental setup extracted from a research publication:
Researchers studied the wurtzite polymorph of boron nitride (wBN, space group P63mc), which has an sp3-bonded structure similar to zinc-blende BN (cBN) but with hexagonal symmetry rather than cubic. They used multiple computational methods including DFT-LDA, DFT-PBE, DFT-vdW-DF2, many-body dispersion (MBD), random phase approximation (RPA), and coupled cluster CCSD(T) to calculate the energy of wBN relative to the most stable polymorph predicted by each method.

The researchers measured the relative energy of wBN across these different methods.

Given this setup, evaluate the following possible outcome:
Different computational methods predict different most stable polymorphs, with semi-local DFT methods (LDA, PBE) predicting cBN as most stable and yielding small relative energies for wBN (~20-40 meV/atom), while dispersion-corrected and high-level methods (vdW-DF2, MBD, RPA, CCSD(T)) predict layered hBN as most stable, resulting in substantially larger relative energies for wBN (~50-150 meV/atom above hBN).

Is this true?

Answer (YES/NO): NO